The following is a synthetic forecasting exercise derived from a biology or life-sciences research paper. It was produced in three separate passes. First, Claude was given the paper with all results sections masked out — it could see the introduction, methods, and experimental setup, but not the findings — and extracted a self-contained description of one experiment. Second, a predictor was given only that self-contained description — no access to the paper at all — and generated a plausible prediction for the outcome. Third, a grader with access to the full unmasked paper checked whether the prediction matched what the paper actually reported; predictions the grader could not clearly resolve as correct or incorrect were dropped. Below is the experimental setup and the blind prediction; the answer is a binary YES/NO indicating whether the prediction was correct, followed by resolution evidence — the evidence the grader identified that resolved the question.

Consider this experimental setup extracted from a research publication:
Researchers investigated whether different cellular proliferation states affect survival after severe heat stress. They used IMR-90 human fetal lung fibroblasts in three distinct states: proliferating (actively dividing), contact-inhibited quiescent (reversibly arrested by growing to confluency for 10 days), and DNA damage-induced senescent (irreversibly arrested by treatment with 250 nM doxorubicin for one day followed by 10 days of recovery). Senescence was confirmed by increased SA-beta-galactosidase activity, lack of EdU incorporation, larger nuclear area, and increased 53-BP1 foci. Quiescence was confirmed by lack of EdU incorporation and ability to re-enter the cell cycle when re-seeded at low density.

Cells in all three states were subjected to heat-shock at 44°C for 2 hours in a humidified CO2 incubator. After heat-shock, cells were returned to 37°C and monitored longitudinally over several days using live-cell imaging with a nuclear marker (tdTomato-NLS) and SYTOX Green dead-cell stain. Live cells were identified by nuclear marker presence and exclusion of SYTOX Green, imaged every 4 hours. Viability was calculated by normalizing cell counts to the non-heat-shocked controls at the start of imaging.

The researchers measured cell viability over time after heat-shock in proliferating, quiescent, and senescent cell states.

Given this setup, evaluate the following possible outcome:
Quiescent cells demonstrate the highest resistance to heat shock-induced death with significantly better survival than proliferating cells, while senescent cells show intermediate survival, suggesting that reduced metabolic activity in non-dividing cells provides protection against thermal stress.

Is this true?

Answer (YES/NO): NO